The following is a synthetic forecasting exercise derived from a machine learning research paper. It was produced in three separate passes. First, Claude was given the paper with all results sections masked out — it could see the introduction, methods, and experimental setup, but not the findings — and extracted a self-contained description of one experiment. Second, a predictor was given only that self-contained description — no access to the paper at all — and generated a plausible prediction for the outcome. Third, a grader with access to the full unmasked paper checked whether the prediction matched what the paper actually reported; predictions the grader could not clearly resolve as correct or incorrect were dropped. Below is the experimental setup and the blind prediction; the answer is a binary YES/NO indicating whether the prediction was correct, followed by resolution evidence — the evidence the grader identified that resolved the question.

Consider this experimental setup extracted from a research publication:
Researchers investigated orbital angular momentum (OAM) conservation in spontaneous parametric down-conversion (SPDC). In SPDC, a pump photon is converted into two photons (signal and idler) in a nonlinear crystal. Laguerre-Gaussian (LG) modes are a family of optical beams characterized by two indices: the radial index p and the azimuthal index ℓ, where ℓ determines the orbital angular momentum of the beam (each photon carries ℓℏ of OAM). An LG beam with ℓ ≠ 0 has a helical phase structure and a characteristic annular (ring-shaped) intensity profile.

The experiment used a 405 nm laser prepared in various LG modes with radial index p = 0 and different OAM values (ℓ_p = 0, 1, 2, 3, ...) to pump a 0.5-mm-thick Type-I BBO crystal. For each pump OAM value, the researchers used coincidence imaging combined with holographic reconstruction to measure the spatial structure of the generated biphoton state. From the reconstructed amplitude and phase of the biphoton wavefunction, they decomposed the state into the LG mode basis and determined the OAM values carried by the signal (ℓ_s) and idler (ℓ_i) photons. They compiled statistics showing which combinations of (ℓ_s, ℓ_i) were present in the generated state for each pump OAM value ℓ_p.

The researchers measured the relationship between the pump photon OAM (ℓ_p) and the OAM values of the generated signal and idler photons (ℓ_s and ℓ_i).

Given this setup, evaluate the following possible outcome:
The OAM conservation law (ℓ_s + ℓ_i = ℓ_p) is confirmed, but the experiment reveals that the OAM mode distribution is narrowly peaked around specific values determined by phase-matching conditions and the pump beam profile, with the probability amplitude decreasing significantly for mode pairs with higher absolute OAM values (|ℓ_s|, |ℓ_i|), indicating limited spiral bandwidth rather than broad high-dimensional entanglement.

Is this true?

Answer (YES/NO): NO